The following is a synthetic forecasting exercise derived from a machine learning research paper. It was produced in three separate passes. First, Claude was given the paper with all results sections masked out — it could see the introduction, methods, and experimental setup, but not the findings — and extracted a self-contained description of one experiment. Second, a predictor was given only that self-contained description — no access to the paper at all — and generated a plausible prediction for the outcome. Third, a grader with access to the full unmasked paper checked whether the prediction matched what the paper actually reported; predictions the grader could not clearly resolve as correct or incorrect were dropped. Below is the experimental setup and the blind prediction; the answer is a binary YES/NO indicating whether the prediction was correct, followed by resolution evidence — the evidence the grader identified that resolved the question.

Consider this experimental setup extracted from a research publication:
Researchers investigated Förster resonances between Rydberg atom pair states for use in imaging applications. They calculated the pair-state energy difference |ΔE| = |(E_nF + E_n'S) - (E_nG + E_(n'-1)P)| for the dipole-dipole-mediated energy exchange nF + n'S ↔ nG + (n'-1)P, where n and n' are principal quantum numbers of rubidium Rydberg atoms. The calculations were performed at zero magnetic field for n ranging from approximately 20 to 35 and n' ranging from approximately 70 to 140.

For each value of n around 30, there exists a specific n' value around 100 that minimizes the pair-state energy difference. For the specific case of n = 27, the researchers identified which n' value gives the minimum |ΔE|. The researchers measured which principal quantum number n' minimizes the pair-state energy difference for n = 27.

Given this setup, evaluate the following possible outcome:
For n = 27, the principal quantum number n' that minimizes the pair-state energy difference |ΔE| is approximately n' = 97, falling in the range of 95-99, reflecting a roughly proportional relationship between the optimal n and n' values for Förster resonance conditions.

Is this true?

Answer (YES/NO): NO